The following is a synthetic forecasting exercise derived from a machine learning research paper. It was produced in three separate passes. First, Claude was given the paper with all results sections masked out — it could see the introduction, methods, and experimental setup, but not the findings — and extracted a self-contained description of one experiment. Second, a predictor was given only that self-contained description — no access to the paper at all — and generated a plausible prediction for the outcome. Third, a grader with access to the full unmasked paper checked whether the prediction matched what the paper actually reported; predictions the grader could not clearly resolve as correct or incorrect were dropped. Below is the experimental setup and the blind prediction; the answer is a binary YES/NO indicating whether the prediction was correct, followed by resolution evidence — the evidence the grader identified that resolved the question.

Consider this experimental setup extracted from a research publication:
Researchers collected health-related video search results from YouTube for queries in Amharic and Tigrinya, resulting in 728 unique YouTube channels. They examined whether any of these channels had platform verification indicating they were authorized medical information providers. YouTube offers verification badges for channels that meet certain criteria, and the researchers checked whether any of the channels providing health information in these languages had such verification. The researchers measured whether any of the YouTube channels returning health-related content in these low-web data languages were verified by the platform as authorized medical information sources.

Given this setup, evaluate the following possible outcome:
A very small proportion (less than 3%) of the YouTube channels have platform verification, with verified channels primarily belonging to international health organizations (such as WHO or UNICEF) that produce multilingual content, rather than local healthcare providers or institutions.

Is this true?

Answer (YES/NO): NO